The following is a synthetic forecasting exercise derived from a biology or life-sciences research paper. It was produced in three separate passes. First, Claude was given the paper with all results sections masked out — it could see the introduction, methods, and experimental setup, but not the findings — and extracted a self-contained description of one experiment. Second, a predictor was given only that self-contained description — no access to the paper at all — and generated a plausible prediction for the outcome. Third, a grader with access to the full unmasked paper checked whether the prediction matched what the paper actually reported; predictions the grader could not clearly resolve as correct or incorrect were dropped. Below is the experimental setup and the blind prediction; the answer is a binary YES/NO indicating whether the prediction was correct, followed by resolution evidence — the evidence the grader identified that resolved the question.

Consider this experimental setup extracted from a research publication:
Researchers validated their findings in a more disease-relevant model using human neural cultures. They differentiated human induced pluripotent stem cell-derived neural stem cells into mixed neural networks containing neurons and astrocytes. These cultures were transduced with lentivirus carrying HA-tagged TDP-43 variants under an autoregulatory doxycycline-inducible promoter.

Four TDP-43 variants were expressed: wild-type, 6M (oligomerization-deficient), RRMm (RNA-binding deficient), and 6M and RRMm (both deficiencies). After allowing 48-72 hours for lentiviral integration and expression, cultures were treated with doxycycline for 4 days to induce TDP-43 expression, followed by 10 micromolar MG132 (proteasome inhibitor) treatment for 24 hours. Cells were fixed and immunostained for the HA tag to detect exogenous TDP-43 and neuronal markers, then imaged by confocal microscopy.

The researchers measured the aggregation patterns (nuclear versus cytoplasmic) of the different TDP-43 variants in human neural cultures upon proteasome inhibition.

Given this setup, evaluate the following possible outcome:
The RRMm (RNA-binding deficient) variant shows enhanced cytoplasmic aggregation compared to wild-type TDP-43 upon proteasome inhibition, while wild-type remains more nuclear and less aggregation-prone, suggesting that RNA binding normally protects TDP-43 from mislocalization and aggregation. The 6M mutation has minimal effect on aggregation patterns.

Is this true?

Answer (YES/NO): NO